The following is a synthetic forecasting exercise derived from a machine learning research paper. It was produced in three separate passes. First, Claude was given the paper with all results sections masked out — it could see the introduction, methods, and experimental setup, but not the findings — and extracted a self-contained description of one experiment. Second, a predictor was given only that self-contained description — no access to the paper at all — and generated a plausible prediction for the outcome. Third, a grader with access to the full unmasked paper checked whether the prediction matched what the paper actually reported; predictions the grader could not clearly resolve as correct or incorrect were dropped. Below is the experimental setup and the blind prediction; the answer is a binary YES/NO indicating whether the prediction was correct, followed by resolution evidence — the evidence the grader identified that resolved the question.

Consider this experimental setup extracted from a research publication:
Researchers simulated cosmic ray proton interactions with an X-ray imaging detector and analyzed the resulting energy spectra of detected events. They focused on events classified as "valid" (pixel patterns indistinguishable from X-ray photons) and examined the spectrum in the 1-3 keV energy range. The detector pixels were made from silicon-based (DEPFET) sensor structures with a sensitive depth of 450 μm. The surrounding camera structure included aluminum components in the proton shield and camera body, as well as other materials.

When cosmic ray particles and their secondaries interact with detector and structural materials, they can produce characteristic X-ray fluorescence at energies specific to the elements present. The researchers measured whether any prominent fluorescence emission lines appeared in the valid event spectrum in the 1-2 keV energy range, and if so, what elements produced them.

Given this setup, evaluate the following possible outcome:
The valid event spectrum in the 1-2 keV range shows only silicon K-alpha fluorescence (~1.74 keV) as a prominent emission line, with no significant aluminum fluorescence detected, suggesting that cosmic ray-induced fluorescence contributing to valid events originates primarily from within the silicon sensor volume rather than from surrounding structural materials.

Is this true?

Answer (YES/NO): NO